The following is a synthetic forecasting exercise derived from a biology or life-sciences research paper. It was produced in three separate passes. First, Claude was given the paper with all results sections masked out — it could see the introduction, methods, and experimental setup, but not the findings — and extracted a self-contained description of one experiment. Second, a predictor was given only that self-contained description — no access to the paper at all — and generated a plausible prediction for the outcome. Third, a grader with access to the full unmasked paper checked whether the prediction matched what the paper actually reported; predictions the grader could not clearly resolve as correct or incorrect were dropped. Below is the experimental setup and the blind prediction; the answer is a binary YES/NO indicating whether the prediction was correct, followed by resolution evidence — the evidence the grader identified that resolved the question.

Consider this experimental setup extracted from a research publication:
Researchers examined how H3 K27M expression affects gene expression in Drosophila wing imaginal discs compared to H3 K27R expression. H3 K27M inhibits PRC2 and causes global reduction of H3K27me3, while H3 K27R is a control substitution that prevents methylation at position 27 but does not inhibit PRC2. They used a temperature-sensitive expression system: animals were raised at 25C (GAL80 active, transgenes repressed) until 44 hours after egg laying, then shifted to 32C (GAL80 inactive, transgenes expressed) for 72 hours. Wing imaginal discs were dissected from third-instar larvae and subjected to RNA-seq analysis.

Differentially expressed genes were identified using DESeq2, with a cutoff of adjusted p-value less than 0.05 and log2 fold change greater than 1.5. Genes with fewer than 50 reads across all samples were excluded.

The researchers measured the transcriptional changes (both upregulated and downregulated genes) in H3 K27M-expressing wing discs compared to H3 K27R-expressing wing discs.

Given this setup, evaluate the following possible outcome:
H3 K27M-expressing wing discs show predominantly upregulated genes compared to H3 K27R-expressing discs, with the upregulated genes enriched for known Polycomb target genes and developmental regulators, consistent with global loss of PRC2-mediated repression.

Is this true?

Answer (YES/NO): NO